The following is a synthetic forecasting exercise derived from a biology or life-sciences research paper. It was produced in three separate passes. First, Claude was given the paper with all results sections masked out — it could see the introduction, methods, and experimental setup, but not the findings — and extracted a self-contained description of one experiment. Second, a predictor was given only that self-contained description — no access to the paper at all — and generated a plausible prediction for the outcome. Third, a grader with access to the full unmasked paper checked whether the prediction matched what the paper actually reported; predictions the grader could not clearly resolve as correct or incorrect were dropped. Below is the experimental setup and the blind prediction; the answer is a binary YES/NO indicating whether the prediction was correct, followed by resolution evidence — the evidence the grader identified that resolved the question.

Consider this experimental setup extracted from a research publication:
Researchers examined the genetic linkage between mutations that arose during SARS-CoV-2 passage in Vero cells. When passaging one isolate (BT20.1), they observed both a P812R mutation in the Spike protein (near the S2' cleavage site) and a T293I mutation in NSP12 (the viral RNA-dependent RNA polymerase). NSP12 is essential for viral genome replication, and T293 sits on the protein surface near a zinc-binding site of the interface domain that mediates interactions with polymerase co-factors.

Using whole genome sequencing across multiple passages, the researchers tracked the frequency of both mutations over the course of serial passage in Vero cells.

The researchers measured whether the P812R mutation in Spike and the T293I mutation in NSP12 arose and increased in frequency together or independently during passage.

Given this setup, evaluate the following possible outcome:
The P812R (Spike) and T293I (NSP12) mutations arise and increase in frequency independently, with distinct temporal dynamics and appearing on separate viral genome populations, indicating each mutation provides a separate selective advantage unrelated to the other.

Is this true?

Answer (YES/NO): NO